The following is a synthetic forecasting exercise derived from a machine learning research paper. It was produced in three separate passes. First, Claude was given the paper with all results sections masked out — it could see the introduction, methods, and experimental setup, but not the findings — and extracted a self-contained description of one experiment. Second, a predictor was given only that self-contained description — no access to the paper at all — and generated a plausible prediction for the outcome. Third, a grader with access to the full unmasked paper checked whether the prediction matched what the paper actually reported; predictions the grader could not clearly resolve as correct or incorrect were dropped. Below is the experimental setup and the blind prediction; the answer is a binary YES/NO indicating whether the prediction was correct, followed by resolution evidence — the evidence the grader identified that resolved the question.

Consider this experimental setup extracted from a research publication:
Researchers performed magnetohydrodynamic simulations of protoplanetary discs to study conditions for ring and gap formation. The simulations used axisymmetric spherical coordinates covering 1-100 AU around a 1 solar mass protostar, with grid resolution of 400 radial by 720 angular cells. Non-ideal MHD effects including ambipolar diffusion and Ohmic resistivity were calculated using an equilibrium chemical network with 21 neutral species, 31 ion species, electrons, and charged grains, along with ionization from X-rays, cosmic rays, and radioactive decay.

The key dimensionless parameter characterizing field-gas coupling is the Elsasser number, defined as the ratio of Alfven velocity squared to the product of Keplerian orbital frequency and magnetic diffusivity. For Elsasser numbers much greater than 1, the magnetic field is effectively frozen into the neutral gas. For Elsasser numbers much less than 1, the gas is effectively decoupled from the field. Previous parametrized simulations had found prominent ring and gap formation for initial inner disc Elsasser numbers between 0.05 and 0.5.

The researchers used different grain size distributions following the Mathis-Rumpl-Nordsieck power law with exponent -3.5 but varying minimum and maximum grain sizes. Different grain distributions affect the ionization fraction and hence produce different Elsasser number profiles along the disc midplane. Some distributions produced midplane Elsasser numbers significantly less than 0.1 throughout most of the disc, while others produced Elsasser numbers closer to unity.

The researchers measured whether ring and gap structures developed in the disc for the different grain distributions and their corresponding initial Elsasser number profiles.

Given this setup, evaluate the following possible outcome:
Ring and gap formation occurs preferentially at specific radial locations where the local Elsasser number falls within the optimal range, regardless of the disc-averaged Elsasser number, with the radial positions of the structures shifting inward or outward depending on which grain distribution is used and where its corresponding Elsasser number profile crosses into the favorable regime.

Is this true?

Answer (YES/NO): NO